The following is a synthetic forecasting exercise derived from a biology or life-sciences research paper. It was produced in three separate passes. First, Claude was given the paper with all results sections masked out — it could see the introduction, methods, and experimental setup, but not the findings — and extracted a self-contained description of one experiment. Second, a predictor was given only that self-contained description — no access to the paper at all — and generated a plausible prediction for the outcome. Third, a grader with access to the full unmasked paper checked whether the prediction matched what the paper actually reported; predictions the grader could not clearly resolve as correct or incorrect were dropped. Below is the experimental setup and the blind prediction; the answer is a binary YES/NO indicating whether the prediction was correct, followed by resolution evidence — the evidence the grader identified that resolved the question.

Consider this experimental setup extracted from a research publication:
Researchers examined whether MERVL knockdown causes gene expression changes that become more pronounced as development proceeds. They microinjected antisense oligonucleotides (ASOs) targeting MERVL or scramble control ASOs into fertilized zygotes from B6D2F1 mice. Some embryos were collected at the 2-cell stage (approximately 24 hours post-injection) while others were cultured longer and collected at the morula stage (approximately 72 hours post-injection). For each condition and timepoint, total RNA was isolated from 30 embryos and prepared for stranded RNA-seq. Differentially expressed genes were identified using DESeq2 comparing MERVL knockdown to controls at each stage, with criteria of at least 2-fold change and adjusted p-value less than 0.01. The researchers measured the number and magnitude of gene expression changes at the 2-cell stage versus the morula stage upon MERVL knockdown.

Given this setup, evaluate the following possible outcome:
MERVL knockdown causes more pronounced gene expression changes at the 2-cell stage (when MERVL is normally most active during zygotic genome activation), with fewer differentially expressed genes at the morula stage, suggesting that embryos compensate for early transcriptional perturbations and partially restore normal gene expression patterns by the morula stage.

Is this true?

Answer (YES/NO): NO